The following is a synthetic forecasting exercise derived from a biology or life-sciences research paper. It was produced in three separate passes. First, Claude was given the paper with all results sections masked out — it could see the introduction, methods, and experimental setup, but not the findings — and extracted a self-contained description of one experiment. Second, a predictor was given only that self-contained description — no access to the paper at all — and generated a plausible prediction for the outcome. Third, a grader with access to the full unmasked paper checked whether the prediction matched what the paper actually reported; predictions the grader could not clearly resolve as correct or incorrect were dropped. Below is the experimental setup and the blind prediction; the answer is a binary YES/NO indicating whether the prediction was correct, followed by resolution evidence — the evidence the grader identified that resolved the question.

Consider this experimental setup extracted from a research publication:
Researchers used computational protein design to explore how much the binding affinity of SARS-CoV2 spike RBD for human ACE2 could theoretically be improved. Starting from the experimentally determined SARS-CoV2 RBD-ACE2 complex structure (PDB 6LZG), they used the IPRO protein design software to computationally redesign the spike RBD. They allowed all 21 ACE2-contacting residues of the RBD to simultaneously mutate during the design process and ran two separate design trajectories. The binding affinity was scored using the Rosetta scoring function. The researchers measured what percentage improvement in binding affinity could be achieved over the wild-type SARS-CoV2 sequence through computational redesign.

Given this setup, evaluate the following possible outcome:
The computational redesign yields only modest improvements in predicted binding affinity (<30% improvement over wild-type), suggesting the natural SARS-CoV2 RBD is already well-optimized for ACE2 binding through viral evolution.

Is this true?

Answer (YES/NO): YES